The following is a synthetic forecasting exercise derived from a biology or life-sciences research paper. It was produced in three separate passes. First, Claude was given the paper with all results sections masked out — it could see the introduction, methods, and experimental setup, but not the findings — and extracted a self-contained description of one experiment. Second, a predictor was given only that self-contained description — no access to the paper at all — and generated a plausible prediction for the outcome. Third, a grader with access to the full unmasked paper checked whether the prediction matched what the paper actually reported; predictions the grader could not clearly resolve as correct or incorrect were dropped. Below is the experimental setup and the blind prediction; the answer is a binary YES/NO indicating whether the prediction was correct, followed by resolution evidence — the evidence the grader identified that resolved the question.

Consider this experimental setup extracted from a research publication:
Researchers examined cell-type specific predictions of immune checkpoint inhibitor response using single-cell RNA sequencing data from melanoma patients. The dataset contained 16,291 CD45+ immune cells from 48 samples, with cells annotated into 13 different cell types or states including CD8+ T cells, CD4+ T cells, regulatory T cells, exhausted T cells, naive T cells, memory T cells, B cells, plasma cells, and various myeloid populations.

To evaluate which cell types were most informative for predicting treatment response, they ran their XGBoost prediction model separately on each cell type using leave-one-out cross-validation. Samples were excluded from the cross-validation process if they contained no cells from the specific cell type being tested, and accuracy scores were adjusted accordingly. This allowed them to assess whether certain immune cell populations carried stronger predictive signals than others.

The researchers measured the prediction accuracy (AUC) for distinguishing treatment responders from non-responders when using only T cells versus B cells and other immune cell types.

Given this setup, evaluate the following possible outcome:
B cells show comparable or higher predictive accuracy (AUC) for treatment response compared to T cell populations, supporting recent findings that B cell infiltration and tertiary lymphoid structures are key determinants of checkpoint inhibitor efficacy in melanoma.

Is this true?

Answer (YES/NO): NO